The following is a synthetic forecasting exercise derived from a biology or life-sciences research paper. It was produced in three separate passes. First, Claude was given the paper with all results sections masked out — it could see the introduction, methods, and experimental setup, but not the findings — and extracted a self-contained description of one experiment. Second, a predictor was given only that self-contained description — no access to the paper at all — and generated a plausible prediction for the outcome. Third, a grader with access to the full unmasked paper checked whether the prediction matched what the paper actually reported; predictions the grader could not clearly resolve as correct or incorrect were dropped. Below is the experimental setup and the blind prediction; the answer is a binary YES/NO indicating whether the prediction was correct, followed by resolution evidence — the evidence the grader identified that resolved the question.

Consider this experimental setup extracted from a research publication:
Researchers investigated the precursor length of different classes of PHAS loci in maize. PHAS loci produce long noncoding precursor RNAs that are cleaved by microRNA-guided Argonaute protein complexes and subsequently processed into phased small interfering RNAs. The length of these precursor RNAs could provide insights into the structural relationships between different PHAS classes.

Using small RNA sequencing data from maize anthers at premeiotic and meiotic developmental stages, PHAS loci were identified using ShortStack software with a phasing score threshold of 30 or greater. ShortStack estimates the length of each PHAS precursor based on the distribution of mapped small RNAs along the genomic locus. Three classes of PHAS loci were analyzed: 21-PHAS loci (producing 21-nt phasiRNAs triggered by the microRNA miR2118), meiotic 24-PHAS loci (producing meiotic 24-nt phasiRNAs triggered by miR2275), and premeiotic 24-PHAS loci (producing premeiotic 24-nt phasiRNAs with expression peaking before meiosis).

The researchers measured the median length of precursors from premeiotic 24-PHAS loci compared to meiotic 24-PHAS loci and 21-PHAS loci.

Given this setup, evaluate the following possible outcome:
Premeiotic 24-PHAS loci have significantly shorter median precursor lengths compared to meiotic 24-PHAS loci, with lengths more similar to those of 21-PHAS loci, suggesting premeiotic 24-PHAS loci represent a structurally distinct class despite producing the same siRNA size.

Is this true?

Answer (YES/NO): NO